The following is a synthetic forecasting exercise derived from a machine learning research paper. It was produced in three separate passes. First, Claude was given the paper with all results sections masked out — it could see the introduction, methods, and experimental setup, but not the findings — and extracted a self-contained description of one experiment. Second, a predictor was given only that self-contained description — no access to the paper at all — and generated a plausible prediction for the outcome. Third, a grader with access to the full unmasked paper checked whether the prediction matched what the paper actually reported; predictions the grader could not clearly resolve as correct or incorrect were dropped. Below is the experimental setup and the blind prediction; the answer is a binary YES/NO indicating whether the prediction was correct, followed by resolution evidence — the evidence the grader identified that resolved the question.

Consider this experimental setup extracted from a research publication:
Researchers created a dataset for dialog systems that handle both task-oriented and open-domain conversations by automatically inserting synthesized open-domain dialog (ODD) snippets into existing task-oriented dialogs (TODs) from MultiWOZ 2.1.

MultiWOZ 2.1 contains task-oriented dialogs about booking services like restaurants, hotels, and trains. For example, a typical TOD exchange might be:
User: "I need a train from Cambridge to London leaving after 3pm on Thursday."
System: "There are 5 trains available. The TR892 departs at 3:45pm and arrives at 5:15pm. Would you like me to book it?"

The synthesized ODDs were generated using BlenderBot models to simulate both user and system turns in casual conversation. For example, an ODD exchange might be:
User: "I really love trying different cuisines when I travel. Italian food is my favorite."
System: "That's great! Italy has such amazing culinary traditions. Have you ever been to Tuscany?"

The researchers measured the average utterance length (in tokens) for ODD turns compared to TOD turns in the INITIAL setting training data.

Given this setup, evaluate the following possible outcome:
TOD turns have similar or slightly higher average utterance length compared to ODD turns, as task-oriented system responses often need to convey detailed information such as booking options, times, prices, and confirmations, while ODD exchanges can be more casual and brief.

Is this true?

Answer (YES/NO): YES